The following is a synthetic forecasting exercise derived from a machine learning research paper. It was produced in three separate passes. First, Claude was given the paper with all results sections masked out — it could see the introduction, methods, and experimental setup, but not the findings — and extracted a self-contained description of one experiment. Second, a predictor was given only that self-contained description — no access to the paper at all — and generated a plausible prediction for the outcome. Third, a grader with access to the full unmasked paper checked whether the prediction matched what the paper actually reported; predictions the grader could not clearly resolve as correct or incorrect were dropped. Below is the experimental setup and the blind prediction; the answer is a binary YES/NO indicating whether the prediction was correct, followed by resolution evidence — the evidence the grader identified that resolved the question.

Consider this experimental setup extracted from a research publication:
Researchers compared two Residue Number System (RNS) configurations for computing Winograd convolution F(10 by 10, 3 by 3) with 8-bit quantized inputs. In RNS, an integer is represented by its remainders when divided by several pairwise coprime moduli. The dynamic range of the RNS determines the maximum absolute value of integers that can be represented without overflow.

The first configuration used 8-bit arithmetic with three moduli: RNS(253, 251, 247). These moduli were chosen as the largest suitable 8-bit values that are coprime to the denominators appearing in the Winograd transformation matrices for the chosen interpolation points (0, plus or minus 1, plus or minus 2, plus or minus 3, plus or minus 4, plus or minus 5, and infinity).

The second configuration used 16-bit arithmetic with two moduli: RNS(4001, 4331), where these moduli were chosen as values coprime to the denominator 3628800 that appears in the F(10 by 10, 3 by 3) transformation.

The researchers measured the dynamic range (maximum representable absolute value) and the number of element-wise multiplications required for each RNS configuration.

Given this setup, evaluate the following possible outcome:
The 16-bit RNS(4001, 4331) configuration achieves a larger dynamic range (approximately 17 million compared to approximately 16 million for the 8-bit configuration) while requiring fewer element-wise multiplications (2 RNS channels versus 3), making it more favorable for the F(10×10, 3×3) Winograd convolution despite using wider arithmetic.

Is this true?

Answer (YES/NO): YES